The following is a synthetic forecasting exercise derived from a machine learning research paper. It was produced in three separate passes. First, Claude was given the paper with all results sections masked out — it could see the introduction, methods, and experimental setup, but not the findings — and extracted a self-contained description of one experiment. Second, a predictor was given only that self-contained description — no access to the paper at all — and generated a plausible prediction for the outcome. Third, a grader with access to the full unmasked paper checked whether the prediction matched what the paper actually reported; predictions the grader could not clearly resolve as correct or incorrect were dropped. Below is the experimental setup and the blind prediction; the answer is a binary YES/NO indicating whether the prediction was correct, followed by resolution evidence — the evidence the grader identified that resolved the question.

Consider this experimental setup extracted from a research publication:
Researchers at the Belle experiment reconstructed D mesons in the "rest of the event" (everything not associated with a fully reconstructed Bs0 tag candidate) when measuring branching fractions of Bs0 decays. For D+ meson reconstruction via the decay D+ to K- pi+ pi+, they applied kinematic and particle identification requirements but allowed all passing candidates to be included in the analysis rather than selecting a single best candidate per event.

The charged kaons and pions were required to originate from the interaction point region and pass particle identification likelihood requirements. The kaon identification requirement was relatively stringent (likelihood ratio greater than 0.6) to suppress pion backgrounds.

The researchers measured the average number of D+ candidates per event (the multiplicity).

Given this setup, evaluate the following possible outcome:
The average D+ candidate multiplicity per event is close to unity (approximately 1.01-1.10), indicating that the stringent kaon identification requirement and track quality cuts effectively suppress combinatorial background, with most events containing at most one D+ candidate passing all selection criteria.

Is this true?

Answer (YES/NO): NO